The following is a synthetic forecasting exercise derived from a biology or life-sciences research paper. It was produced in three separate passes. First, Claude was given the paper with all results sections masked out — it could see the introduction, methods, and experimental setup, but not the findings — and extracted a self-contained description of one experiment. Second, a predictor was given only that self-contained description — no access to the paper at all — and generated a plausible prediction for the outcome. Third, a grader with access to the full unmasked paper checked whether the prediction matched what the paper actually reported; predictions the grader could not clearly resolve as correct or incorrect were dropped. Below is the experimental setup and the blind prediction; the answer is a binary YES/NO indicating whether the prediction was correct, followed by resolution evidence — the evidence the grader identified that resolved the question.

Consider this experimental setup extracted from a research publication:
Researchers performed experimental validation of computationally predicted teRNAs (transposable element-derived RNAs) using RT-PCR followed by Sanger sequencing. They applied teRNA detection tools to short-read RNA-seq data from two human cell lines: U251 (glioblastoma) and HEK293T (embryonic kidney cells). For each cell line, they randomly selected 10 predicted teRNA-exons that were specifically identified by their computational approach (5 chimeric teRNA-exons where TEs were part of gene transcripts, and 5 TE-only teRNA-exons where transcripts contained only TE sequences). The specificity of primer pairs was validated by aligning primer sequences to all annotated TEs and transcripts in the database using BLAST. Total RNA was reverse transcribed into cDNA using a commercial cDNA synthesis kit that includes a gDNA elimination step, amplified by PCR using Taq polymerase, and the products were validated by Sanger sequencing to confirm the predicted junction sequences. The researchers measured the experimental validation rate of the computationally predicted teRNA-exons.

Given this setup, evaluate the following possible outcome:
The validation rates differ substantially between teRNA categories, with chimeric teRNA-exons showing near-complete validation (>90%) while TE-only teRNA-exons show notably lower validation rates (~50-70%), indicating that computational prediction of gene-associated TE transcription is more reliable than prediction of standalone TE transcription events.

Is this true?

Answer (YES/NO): NO